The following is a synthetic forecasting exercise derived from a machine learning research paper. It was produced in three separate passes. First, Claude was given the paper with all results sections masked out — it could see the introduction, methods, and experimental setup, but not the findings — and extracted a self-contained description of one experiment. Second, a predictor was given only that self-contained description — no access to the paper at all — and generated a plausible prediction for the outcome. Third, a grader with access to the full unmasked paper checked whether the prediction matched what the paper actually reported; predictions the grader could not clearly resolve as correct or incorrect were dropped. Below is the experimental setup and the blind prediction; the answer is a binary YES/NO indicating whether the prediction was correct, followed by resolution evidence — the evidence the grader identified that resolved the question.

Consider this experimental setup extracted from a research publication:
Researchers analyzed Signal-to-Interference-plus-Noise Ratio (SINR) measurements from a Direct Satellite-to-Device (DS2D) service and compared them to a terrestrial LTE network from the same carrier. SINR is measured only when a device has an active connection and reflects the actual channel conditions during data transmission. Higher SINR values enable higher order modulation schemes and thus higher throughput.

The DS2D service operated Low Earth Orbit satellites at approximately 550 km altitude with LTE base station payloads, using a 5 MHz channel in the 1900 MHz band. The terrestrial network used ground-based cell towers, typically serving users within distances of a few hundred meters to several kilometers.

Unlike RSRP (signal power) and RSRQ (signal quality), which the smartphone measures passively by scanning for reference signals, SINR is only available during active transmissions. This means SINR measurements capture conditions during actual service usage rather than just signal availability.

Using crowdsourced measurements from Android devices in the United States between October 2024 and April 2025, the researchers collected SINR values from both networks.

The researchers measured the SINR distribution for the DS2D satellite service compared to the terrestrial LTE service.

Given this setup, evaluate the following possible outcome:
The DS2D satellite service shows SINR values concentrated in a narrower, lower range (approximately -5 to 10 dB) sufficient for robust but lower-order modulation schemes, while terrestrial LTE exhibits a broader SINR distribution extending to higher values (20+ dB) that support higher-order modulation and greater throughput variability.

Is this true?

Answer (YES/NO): NO